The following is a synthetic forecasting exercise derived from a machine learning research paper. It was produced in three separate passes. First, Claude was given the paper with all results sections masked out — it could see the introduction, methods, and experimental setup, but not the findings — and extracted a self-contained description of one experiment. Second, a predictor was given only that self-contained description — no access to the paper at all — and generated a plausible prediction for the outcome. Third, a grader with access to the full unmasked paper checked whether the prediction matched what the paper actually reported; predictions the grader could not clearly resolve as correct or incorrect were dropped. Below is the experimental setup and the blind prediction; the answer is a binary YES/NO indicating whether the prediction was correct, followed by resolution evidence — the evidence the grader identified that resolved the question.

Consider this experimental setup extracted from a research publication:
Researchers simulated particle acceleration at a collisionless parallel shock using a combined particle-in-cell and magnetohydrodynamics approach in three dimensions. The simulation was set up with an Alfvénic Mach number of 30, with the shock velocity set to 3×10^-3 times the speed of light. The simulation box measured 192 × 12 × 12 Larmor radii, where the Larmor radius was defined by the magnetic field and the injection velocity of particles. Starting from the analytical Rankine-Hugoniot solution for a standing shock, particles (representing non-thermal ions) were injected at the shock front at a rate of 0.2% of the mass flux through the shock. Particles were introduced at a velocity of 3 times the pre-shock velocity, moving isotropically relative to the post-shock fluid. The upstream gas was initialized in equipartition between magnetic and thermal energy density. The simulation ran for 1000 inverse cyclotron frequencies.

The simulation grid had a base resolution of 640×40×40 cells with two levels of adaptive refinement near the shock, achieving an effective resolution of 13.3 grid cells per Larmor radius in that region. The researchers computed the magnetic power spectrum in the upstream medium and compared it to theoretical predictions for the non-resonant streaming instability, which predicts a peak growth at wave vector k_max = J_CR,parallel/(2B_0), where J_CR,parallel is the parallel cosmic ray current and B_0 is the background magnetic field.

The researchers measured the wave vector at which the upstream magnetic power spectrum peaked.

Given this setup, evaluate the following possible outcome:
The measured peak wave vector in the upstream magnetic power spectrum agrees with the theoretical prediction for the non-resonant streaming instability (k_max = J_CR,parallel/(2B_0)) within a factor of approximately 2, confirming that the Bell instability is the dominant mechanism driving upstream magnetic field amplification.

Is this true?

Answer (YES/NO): YES